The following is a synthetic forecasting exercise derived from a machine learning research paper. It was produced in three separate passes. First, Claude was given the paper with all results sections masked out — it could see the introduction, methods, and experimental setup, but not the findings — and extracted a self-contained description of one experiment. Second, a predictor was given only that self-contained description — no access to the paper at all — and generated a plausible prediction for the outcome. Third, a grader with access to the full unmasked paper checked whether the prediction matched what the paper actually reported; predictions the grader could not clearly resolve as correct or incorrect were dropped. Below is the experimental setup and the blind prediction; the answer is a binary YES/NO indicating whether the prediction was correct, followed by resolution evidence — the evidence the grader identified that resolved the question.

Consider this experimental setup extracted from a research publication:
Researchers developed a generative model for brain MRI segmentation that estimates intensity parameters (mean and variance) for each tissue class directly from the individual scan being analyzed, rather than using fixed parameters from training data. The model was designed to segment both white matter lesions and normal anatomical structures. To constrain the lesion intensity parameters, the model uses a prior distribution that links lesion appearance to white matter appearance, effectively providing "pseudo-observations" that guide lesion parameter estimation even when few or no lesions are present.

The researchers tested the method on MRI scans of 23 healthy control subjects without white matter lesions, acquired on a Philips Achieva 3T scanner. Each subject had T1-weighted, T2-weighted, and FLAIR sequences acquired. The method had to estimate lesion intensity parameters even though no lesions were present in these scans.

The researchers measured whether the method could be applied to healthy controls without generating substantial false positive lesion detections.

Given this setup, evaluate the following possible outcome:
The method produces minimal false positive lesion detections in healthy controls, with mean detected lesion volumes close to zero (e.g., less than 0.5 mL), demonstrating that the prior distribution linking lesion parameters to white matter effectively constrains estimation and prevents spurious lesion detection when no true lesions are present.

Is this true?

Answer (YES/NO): NO